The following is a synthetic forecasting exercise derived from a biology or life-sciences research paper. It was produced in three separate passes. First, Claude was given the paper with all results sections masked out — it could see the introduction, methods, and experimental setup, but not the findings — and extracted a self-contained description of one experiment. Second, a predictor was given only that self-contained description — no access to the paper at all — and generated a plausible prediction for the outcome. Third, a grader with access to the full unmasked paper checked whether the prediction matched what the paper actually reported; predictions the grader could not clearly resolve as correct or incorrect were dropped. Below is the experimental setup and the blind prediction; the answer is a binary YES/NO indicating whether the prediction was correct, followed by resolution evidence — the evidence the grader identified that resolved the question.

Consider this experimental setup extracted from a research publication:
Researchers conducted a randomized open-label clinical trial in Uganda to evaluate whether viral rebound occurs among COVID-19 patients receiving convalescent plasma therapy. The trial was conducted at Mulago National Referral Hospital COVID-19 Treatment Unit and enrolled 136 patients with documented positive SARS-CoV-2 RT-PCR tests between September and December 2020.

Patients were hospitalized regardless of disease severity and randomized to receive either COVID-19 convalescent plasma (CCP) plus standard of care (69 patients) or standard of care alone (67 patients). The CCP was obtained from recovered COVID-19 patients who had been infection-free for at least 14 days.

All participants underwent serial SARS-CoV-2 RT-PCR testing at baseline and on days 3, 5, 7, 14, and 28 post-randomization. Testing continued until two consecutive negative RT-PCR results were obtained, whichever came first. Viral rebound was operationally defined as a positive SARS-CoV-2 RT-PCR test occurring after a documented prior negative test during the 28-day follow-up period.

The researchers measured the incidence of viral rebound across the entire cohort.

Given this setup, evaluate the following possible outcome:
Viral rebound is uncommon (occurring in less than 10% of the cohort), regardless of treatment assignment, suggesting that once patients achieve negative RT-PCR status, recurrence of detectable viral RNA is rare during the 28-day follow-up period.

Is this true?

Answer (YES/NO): NO